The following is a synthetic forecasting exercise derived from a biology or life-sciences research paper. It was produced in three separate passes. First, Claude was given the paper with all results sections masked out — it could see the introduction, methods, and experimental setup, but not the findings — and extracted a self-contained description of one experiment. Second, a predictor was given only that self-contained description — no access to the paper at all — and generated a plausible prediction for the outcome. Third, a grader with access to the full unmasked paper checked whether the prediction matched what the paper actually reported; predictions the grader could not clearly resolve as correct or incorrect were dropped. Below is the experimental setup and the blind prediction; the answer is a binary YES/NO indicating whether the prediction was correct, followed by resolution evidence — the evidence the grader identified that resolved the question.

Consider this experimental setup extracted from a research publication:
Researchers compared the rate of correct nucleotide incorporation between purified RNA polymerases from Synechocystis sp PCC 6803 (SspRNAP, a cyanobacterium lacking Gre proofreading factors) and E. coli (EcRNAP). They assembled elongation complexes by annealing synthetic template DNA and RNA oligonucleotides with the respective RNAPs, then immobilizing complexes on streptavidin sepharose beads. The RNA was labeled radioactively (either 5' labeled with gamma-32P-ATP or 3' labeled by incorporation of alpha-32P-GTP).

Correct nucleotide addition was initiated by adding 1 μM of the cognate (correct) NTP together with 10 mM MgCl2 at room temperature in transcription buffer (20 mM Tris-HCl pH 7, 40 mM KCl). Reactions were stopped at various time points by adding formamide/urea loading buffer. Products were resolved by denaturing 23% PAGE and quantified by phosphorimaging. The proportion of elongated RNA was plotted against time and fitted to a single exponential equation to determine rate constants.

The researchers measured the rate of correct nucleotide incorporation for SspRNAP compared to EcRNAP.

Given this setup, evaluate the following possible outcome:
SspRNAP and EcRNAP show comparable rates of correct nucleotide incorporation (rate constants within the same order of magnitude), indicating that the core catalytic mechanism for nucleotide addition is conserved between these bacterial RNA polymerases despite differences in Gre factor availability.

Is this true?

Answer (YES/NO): YES